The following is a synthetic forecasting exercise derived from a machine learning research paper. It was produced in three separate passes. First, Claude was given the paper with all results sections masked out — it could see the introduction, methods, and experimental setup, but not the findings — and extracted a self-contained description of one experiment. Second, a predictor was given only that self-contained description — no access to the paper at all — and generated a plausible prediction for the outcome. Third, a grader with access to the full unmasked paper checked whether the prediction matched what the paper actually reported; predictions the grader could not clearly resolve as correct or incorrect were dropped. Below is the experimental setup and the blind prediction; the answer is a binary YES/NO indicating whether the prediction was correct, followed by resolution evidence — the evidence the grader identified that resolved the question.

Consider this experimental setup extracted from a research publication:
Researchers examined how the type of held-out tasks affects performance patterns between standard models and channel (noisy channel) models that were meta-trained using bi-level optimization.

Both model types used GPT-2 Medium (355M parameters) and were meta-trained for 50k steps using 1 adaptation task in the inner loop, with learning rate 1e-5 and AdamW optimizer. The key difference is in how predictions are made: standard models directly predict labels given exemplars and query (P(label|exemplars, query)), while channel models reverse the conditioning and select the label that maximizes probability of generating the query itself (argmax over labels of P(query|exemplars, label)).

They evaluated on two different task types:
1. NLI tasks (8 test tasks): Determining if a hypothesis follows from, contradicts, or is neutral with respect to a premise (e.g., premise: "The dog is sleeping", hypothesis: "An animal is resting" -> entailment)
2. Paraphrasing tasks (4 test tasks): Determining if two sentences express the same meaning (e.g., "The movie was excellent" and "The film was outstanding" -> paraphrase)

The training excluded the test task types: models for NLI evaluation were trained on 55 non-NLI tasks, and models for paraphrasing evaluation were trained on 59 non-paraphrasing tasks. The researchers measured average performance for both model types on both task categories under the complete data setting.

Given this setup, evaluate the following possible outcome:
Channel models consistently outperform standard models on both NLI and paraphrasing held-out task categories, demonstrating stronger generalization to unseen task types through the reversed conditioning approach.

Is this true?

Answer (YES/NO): NO